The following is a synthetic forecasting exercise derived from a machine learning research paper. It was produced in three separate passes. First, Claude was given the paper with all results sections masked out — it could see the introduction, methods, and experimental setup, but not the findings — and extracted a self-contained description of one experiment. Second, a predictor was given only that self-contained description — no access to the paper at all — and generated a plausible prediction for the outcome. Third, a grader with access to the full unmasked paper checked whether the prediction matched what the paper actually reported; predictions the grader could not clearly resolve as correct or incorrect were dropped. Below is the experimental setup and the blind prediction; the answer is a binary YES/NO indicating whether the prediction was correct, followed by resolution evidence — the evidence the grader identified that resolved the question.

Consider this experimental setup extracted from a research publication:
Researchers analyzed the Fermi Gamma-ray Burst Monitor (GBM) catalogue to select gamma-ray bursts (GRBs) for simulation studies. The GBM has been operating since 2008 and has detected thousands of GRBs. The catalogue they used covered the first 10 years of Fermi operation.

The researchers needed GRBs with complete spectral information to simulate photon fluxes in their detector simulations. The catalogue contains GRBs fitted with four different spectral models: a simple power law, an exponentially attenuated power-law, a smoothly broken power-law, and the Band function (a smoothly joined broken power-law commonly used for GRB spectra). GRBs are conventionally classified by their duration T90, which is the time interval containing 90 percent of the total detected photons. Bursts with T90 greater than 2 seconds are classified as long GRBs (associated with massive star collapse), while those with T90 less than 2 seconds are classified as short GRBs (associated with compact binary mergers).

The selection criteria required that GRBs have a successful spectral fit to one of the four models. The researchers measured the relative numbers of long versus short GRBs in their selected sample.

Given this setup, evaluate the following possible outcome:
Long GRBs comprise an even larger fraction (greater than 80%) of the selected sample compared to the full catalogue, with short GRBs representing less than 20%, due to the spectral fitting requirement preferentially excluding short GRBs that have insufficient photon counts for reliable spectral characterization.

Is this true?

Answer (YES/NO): YES